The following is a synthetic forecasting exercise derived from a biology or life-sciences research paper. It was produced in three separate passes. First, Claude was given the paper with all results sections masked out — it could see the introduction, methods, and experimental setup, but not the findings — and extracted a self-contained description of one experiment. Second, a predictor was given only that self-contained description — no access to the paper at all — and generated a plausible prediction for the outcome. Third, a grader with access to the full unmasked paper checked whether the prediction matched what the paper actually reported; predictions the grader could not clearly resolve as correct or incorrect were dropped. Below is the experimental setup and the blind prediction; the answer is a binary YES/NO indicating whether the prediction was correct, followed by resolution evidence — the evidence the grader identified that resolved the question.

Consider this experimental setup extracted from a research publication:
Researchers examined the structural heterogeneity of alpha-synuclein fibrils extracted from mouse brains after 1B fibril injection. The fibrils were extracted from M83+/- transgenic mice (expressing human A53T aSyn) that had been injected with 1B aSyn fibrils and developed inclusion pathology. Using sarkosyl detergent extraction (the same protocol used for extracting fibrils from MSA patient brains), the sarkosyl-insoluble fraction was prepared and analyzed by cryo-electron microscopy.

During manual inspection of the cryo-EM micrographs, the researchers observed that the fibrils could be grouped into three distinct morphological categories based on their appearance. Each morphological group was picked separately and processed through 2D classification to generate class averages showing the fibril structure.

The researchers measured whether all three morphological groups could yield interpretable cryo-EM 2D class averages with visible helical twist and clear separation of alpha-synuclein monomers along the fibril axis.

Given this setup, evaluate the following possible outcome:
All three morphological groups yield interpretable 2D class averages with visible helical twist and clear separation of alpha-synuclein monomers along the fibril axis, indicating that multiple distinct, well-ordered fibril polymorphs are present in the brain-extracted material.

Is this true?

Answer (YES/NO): NO